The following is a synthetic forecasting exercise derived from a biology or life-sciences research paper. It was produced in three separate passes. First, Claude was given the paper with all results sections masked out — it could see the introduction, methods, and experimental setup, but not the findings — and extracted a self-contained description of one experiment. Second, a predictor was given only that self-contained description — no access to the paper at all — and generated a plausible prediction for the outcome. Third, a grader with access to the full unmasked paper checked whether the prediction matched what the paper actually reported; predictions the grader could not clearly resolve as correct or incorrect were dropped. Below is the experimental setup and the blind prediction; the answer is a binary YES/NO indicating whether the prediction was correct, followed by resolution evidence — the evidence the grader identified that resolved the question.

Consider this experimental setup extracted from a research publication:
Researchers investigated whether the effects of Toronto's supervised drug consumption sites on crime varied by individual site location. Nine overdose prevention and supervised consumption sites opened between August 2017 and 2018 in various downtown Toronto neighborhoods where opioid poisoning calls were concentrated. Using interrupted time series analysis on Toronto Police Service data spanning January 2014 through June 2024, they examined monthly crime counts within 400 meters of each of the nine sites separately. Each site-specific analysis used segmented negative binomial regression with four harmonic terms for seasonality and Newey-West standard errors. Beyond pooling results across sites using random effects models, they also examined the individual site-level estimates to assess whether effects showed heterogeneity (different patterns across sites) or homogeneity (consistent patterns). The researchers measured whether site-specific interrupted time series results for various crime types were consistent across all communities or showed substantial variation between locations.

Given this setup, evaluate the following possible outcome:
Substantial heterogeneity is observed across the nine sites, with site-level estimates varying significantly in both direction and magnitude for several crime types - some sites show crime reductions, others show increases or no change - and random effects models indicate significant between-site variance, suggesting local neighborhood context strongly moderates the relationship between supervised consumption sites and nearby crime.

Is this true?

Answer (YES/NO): YES